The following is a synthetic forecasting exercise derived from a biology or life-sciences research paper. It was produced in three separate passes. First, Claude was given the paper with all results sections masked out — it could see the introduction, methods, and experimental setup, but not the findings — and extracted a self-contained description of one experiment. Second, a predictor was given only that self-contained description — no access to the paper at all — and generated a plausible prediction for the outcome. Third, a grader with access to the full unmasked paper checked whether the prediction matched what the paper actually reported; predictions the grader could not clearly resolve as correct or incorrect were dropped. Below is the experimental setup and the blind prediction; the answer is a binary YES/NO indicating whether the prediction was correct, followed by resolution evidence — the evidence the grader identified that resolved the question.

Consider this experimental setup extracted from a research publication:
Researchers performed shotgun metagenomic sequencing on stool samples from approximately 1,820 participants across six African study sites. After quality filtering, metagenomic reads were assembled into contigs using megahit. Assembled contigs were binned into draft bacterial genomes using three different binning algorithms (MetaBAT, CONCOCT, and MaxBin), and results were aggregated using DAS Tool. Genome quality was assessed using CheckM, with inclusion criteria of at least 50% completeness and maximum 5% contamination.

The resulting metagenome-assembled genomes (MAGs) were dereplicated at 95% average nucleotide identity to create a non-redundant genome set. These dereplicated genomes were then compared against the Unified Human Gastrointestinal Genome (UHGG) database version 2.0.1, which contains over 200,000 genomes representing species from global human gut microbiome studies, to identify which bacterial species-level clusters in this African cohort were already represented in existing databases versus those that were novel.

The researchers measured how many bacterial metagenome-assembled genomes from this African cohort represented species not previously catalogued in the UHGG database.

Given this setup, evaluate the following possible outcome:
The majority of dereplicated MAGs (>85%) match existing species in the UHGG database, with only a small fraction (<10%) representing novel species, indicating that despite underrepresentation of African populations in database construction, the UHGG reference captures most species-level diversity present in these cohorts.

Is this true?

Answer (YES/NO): NO